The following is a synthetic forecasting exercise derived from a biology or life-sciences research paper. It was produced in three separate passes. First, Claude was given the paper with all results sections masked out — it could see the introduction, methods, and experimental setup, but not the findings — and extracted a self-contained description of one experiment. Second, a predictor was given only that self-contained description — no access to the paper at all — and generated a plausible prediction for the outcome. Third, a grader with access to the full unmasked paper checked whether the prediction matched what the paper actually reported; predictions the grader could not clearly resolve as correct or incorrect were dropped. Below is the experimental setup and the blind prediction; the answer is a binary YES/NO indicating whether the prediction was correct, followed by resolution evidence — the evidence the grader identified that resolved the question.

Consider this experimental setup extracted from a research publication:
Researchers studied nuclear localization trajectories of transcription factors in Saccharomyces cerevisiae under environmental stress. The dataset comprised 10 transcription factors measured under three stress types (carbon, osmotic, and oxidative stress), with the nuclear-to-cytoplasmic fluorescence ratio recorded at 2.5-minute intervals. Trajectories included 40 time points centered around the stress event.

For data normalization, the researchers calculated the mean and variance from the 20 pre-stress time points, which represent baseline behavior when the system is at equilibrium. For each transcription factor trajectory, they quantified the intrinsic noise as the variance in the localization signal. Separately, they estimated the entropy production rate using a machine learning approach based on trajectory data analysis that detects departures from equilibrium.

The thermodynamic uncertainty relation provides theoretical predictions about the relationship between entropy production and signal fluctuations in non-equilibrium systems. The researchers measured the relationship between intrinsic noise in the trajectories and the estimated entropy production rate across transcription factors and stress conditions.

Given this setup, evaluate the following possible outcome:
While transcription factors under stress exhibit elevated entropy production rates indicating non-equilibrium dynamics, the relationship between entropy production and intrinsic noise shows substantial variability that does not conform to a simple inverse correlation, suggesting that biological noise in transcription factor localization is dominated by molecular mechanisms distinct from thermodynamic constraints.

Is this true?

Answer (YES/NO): NO